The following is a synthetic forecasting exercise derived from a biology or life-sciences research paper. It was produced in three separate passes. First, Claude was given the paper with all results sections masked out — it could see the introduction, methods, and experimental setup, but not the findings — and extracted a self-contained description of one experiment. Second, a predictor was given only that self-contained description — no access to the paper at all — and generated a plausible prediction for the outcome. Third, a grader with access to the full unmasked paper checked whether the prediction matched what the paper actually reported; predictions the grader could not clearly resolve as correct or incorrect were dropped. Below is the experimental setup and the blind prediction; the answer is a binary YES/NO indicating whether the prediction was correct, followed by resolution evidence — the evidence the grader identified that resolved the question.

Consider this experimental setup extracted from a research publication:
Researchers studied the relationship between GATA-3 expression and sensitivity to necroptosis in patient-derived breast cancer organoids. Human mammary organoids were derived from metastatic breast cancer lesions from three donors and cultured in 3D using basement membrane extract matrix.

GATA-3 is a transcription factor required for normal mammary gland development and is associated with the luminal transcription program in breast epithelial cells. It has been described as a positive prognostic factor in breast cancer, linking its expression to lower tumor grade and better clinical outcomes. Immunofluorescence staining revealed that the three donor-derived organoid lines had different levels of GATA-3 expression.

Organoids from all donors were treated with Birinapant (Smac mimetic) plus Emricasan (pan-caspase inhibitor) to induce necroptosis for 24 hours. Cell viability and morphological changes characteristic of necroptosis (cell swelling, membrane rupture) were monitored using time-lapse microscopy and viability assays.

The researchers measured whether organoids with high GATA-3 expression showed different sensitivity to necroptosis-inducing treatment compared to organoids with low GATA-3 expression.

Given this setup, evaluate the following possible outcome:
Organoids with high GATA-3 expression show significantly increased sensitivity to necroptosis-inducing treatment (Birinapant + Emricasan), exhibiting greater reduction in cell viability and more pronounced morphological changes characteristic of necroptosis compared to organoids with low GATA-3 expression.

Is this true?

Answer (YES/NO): YES